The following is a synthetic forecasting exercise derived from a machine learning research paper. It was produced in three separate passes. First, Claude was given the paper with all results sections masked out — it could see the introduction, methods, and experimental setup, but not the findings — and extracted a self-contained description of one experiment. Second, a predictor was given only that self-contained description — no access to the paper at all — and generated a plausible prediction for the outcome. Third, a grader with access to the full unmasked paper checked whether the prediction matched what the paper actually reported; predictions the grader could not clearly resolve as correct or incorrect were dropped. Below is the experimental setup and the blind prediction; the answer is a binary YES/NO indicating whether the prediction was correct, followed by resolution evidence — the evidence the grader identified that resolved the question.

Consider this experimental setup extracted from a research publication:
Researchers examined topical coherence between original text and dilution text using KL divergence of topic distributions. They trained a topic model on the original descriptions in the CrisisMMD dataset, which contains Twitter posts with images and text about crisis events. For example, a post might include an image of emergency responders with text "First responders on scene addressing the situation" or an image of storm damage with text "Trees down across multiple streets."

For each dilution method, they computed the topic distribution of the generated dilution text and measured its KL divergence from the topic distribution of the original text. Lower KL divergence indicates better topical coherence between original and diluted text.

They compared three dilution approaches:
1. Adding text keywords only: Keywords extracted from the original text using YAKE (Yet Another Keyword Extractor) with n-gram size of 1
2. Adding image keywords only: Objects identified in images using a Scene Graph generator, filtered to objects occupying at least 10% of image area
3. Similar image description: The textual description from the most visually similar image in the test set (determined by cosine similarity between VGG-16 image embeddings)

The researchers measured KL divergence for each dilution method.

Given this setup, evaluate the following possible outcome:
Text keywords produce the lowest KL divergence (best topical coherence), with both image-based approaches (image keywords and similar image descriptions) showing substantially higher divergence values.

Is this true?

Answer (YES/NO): YES